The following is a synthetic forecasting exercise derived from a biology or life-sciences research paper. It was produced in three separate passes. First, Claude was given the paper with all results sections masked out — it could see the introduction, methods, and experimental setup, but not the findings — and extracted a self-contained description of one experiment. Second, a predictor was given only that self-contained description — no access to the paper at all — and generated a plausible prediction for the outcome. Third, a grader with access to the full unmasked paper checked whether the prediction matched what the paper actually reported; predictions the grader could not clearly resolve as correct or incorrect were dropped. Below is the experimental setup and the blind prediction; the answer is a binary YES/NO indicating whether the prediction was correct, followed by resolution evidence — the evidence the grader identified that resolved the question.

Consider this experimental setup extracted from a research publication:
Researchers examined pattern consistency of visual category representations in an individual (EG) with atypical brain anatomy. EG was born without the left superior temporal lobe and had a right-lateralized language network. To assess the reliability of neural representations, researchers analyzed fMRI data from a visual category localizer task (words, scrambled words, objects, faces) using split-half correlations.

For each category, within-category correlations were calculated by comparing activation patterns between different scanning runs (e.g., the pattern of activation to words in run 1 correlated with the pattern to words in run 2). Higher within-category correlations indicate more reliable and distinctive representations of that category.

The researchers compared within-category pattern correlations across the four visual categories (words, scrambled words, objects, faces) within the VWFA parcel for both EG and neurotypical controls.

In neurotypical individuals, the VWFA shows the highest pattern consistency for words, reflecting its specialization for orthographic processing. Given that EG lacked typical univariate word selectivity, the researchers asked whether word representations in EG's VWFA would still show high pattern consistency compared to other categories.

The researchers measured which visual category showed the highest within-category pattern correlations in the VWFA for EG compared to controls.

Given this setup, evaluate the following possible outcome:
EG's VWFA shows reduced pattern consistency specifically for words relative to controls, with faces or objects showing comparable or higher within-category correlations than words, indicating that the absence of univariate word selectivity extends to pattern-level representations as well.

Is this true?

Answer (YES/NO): NO